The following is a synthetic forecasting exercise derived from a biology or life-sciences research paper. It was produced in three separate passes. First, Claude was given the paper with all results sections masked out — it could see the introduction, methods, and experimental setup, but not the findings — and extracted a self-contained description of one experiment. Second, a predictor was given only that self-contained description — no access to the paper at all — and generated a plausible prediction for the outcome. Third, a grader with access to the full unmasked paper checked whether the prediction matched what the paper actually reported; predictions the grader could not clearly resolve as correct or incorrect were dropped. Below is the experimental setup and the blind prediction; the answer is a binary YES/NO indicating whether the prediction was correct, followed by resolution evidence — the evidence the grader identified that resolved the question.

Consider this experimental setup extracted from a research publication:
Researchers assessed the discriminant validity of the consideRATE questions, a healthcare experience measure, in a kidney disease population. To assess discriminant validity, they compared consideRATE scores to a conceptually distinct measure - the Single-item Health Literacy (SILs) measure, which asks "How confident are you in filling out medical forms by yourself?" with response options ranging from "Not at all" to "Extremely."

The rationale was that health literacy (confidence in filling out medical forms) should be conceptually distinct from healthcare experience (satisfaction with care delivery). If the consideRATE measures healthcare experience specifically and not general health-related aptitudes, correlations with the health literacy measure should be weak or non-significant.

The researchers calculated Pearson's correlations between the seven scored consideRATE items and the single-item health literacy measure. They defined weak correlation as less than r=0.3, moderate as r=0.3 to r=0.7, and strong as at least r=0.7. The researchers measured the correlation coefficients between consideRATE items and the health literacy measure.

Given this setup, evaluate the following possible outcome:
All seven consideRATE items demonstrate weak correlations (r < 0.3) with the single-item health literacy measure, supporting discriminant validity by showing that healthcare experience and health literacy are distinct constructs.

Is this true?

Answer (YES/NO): YES